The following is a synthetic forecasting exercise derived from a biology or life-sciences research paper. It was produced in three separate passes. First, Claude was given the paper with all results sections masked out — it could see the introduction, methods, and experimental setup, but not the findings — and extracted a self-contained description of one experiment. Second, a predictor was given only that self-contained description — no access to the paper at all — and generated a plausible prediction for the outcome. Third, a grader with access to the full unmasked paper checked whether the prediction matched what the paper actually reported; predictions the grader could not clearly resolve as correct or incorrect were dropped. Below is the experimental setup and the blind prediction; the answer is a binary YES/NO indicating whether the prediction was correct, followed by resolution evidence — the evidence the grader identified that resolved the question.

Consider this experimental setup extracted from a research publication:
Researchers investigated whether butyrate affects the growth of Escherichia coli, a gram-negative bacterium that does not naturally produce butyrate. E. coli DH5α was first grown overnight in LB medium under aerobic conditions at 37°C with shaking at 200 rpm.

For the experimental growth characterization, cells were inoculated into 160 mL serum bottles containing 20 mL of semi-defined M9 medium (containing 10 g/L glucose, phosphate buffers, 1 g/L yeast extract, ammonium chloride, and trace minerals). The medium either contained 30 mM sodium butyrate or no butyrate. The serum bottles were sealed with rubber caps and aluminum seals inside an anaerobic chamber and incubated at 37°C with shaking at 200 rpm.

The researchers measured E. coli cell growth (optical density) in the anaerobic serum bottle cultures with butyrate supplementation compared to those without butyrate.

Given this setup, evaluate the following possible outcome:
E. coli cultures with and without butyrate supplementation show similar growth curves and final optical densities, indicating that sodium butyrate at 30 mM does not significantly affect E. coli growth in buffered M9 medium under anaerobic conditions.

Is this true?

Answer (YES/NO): NO